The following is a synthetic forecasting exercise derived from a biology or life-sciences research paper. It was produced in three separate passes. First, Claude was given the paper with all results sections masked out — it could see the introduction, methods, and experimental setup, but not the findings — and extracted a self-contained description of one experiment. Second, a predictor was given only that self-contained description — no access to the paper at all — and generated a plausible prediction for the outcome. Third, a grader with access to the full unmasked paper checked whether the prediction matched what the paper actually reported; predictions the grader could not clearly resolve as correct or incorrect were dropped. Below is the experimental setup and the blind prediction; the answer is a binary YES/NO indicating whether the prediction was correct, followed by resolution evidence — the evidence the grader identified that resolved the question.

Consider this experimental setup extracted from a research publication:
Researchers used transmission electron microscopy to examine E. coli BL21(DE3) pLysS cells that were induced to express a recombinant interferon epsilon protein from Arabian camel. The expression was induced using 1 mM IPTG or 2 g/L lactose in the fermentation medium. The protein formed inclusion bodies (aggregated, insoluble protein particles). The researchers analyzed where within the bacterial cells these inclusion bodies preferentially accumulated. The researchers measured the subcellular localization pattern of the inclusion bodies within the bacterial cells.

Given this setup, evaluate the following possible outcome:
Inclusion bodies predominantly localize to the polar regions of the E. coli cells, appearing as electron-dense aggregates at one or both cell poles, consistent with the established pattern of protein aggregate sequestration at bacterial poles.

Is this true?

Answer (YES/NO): YES